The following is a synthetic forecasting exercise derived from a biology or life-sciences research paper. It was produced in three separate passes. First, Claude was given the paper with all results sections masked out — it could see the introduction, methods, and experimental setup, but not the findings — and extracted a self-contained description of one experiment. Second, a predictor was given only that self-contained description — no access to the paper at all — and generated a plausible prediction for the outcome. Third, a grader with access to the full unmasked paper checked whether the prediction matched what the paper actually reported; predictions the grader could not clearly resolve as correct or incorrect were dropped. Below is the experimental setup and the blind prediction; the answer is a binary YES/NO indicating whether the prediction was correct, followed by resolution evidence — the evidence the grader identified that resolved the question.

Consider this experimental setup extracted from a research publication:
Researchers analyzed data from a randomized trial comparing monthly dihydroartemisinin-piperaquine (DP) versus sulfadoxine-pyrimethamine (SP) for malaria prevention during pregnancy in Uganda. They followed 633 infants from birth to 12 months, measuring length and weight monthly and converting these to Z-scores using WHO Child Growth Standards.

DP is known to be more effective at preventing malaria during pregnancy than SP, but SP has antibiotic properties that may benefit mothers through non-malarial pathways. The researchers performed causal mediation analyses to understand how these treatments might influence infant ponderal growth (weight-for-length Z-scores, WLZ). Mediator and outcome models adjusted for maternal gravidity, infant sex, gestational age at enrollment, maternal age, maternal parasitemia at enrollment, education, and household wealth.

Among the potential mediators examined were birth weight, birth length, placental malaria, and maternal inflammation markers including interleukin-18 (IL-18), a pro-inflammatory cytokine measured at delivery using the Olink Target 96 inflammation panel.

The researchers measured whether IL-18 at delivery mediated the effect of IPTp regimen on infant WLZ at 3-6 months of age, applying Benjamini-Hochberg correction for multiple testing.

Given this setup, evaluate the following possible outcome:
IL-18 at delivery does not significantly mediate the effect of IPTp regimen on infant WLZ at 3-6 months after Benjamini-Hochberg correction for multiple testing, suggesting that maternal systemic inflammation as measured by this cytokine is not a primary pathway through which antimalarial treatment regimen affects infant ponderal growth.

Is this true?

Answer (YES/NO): NO